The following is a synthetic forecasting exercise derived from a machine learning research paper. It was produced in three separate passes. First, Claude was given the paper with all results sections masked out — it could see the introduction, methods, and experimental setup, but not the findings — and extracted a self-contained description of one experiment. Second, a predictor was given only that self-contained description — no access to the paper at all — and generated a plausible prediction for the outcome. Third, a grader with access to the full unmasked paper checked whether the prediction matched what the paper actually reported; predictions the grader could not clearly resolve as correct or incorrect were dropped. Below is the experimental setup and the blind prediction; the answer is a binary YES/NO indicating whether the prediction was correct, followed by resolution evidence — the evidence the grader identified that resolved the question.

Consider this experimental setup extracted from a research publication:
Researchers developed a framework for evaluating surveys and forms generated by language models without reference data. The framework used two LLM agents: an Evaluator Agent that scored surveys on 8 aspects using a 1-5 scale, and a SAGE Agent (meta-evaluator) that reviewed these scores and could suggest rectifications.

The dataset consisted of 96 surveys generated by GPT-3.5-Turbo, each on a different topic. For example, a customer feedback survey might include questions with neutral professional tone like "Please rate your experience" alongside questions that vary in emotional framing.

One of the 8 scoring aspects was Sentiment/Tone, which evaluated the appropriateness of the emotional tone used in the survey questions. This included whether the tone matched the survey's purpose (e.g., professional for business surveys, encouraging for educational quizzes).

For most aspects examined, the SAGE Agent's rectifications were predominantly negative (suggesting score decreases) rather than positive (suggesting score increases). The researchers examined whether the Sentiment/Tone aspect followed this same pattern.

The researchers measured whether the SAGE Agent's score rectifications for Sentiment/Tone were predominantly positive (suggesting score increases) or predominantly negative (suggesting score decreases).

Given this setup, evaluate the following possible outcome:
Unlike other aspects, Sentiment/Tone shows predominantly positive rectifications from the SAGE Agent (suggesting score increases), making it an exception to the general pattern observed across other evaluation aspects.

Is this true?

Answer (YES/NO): YES